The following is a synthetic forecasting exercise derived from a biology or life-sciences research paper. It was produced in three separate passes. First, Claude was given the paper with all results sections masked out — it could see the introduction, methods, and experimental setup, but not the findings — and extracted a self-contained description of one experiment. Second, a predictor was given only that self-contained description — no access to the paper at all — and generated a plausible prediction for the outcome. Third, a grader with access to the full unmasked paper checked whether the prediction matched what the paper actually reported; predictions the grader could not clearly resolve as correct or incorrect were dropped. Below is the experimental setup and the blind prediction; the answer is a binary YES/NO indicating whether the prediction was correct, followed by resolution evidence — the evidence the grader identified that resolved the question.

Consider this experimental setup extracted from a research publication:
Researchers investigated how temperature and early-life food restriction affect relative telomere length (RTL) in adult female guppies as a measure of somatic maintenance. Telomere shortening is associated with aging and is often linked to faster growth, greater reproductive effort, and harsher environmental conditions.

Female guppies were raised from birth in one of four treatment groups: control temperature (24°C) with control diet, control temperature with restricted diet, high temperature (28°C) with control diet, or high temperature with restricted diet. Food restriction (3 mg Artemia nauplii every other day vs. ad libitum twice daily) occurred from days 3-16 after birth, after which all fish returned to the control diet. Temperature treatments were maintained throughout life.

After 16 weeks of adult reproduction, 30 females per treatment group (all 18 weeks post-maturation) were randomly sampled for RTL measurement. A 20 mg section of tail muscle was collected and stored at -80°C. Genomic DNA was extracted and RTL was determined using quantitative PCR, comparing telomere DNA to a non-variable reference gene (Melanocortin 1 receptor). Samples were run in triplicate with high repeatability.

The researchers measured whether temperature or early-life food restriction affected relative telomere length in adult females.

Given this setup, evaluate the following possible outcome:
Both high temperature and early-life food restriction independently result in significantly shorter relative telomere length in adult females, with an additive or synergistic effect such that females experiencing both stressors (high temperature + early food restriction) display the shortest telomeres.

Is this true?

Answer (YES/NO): NO